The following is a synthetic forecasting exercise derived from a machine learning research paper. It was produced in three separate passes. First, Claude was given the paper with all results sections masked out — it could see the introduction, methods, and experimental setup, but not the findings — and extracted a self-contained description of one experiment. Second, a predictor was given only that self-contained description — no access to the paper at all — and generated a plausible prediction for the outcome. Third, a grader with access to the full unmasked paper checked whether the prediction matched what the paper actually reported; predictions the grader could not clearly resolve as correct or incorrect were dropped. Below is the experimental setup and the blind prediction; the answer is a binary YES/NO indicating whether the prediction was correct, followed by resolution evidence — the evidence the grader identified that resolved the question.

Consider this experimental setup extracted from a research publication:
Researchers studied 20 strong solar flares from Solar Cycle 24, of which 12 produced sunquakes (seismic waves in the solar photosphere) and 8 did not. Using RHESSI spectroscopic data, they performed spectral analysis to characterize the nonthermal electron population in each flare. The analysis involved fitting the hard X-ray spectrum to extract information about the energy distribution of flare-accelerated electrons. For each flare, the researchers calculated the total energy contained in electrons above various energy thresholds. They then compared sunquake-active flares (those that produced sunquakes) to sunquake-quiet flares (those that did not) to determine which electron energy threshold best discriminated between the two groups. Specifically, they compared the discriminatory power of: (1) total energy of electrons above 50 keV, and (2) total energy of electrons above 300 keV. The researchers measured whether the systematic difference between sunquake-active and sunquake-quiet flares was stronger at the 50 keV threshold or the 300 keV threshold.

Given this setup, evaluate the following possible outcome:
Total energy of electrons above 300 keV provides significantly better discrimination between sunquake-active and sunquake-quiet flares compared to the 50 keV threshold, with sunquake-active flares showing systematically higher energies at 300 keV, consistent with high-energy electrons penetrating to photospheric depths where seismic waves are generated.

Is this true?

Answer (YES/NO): YES